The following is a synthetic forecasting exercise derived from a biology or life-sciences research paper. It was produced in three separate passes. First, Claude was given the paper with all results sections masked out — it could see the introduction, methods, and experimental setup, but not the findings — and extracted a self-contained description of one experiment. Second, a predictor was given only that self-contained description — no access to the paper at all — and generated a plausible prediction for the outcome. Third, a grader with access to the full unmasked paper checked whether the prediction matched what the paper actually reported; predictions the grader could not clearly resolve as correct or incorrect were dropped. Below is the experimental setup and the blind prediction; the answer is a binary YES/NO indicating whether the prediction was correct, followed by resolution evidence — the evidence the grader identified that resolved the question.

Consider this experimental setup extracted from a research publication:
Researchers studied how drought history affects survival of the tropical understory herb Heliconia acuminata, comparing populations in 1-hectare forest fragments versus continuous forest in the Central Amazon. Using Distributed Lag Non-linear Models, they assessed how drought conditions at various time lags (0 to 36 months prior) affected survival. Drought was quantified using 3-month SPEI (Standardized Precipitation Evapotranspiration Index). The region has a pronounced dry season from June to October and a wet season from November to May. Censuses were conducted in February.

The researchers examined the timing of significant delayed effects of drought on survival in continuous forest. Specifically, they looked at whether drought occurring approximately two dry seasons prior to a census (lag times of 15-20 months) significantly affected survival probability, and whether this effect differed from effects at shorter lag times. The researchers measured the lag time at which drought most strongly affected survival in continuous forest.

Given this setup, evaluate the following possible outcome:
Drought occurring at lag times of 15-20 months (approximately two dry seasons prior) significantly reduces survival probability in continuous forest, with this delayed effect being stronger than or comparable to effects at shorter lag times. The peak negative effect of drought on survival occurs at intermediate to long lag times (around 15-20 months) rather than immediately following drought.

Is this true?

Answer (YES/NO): YES